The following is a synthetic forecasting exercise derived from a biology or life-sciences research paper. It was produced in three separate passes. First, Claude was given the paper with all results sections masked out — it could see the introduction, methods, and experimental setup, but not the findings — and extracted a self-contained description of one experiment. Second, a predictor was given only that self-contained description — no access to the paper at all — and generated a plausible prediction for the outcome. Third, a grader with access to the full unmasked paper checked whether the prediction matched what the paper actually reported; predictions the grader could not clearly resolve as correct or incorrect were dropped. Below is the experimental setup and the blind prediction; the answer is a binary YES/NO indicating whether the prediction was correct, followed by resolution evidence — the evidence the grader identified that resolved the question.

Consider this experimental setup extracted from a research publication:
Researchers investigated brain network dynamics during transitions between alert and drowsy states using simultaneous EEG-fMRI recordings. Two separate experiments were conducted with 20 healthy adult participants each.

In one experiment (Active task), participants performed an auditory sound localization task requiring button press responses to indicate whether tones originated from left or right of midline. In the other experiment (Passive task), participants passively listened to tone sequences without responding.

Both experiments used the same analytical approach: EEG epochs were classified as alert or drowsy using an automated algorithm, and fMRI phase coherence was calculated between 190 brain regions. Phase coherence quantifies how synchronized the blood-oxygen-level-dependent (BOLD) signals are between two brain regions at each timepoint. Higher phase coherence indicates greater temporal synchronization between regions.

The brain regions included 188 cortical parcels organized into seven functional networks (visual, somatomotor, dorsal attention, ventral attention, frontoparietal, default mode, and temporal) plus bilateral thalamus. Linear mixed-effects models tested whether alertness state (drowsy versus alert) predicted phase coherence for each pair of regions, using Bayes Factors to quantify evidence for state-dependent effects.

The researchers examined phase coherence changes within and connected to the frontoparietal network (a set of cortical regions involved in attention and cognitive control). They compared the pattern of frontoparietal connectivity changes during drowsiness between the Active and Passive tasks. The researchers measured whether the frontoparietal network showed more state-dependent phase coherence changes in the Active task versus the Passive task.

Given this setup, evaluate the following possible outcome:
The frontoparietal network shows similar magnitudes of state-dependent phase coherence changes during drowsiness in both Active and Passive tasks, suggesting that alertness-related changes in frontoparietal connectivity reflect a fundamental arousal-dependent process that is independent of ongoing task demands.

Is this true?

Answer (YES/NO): NO